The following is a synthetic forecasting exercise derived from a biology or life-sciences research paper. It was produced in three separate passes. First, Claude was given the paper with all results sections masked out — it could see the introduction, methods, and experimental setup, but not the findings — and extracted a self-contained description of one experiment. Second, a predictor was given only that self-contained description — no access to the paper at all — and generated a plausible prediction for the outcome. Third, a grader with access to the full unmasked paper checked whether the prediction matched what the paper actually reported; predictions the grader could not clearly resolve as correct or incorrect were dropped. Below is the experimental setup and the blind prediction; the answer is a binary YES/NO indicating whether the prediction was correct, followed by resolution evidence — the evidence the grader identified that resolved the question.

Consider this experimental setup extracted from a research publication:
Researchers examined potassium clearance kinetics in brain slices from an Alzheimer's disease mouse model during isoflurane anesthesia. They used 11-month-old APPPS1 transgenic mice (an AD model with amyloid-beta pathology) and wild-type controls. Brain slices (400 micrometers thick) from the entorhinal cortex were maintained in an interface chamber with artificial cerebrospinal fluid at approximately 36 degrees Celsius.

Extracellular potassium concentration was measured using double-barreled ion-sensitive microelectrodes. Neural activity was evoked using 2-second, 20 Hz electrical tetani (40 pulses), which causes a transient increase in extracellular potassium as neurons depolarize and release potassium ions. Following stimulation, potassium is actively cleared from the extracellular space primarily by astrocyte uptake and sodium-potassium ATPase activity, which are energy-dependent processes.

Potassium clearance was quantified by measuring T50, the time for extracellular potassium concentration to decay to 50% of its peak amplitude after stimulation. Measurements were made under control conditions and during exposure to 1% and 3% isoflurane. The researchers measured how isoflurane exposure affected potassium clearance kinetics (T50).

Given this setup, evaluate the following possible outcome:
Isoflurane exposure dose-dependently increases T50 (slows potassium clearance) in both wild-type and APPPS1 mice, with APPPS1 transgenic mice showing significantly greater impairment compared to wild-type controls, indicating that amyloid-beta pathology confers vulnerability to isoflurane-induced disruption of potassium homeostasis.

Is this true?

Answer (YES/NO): NO